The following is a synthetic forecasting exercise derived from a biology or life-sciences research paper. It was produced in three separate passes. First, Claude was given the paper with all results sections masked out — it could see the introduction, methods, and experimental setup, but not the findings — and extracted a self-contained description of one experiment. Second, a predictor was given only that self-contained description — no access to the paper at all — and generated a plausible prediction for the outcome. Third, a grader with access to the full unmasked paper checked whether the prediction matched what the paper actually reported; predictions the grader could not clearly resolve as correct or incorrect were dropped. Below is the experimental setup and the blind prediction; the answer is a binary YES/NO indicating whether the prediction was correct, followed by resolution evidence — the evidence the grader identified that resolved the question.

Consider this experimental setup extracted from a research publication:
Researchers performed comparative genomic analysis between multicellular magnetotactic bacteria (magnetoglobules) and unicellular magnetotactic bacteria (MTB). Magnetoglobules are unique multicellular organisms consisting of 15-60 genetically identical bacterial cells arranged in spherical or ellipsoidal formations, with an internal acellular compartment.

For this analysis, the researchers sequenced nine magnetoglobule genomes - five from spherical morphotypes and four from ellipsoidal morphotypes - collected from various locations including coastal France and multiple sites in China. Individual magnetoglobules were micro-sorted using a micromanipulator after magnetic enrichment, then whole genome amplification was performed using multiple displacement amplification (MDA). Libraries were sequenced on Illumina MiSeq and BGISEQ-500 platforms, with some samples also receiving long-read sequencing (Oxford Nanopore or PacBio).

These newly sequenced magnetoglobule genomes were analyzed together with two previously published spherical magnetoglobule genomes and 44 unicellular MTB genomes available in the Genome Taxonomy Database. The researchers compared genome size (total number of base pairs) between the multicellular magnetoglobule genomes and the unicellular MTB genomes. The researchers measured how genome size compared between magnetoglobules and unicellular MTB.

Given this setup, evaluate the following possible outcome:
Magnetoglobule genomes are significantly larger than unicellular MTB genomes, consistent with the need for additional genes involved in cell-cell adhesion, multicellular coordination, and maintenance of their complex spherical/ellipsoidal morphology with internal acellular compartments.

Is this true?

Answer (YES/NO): YES